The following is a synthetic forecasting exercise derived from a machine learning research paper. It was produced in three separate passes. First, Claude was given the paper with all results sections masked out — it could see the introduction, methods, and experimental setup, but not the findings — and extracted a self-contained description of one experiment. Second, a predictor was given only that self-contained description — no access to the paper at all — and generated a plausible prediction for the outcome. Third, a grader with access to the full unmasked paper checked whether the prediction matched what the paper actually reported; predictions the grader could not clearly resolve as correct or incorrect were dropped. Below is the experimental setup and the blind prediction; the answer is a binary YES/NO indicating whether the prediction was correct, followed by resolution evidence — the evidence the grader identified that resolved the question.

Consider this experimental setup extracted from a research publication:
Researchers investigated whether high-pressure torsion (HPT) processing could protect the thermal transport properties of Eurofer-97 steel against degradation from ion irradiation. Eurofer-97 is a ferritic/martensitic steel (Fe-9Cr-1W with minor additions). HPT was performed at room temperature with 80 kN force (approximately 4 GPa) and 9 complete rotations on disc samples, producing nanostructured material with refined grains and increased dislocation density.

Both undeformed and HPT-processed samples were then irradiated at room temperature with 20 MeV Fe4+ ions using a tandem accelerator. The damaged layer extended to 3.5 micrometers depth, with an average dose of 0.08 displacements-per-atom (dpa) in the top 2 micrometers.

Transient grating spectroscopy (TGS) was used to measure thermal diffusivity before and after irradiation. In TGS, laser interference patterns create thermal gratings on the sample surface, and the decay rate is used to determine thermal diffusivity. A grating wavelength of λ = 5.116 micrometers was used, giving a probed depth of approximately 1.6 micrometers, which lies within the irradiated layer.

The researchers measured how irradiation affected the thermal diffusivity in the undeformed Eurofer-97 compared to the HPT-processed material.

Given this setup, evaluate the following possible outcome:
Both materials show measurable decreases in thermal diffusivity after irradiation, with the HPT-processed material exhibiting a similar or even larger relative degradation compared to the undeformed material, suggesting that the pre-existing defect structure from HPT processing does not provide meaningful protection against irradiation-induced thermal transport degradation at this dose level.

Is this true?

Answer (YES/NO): YES